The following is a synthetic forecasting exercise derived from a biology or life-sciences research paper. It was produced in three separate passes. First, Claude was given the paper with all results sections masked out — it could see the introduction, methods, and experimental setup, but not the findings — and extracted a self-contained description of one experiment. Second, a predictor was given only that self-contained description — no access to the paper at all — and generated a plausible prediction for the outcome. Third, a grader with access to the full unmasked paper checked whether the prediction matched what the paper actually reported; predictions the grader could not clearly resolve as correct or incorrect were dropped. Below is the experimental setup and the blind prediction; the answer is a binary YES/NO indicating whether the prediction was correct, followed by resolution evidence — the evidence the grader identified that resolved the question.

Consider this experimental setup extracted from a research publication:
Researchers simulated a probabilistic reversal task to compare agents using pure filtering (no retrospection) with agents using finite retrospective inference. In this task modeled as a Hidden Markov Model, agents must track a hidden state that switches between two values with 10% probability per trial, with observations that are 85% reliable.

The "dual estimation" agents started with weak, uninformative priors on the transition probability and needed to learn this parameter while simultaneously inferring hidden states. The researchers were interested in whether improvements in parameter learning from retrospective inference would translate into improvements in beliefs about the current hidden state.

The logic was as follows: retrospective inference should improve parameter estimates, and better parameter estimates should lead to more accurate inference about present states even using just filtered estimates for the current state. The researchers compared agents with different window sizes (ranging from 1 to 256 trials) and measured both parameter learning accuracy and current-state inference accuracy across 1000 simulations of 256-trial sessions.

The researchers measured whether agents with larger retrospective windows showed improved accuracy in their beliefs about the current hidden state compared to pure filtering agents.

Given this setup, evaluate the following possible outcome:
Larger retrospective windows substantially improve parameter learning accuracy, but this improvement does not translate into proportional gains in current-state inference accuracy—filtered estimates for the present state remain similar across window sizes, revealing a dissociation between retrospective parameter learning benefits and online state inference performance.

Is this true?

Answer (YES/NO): NO